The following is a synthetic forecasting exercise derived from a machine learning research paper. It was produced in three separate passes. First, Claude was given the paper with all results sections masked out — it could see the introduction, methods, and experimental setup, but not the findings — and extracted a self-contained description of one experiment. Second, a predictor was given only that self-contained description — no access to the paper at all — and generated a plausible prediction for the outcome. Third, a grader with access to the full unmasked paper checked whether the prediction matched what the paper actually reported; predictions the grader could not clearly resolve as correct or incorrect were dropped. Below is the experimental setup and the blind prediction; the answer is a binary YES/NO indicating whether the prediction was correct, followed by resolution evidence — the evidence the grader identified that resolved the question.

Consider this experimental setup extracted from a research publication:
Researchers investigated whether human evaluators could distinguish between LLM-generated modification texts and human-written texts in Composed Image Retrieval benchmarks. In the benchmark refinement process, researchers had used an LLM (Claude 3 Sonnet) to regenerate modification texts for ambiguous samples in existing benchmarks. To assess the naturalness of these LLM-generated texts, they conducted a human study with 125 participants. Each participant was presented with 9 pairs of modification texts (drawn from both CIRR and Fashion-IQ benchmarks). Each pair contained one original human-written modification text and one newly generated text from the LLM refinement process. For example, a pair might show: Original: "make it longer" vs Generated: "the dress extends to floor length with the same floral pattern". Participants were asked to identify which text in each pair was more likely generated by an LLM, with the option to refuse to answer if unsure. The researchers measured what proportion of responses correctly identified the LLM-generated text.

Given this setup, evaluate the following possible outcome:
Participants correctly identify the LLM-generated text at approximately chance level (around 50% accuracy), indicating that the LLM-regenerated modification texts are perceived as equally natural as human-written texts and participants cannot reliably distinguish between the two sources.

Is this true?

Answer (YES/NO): NO